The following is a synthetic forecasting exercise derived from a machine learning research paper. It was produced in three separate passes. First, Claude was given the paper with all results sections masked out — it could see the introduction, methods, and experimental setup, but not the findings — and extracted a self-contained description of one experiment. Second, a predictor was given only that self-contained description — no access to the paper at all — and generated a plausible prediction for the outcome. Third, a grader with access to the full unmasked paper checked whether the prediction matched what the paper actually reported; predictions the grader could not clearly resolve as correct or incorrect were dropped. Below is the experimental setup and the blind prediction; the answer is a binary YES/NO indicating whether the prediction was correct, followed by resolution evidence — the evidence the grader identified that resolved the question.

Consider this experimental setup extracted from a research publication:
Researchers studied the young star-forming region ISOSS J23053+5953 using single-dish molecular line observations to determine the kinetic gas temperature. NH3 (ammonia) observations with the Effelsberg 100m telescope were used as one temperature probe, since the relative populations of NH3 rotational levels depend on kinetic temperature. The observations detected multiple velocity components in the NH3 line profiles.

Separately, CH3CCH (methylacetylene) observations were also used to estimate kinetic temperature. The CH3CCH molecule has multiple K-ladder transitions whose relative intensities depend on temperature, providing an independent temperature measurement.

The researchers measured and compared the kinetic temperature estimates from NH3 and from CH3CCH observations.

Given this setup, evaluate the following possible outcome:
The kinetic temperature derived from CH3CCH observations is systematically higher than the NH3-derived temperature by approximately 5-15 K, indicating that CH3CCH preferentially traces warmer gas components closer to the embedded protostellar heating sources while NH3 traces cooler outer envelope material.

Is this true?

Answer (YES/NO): NO